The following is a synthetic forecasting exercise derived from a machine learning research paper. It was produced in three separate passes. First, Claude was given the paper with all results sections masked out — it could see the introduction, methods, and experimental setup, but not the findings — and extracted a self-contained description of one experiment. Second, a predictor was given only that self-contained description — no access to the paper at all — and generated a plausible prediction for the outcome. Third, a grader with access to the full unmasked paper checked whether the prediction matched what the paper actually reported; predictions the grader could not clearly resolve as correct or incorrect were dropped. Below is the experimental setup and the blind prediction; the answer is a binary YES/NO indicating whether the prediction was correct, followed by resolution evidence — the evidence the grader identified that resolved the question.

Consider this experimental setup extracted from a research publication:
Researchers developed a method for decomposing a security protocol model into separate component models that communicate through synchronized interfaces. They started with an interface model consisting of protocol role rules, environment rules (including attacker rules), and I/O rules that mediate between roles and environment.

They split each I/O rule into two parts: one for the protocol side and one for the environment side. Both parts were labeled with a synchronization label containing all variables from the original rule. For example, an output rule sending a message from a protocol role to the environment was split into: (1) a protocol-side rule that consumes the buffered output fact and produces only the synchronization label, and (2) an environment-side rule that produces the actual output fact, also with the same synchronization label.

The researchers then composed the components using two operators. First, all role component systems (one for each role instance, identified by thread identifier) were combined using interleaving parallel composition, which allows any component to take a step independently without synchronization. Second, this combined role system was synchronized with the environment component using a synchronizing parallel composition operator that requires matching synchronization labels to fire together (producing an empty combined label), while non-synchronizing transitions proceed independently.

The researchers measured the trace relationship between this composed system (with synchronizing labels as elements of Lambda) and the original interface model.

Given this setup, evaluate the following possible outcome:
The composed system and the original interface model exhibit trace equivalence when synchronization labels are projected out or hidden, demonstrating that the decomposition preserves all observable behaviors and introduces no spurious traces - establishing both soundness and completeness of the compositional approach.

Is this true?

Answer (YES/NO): NO